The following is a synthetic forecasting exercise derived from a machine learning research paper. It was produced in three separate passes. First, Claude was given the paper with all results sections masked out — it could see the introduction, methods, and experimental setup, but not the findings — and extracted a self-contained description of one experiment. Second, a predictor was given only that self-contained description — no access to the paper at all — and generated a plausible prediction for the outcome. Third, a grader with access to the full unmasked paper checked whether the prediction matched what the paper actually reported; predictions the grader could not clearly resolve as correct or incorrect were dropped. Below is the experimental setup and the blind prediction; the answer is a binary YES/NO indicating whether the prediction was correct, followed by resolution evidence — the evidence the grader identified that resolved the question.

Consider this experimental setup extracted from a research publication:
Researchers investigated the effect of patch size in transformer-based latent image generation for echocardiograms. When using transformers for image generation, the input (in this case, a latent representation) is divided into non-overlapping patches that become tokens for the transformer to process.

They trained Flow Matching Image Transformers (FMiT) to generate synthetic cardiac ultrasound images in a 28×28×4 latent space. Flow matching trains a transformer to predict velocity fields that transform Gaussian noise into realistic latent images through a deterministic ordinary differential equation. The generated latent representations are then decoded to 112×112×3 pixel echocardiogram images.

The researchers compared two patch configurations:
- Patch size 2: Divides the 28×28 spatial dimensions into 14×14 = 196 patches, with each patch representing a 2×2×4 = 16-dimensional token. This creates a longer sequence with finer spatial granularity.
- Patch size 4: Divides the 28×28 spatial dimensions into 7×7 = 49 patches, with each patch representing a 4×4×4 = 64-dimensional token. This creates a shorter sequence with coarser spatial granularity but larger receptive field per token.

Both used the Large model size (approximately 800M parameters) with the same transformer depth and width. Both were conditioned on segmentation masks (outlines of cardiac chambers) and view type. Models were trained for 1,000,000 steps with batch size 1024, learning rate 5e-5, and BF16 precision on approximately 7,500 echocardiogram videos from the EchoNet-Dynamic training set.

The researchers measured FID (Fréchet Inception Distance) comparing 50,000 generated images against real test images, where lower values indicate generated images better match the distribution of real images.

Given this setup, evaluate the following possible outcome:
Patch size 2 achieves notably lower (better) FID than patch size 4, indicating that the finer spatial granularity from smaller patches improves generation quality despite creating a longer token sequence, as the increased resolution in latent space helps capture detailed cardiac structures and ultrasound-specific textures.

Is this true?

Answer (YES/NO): YES